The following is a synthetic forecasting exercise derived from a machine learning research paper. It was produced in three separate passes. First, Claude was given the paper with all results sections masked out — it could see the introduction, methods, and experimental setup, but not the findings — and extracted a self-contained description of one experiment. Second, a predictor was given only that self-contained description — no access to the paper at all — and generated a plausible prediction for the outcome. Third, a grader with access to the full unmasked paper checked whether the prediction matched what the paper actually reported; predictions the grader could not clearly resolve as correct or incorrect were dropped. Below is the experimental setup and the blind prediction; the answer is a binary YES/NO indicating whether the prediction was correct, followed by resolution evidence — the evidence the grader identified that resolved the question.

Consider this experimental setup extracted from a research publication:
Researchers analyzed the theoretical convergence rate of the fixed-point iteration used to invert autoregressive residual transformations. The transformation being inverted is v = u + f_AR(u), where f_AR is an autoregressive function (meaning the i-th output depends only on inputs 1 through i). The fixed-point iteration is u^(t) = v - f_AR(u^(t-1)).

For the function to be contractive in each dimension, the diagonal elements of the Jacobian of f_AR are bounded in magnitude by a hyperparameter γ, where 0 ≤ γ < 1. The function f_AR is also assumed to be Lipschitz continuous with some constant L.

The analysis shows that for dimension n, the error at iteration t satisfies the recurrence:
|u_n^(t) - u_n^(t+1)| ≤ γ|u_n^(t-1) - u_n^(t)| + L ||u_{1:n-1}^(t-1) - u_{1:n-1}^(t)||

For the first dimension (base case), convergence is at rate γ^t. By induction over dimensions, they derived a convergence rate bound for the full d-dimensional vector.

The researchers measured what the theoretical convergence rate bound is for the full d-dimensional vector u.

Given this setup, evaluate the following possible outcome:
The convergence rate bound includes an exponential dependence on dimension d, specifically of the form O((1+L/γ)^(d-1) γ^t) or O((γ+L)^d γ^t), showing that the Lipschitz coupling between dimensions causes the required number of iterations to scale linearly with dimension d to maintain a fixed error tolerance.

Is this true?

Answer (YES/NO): NO